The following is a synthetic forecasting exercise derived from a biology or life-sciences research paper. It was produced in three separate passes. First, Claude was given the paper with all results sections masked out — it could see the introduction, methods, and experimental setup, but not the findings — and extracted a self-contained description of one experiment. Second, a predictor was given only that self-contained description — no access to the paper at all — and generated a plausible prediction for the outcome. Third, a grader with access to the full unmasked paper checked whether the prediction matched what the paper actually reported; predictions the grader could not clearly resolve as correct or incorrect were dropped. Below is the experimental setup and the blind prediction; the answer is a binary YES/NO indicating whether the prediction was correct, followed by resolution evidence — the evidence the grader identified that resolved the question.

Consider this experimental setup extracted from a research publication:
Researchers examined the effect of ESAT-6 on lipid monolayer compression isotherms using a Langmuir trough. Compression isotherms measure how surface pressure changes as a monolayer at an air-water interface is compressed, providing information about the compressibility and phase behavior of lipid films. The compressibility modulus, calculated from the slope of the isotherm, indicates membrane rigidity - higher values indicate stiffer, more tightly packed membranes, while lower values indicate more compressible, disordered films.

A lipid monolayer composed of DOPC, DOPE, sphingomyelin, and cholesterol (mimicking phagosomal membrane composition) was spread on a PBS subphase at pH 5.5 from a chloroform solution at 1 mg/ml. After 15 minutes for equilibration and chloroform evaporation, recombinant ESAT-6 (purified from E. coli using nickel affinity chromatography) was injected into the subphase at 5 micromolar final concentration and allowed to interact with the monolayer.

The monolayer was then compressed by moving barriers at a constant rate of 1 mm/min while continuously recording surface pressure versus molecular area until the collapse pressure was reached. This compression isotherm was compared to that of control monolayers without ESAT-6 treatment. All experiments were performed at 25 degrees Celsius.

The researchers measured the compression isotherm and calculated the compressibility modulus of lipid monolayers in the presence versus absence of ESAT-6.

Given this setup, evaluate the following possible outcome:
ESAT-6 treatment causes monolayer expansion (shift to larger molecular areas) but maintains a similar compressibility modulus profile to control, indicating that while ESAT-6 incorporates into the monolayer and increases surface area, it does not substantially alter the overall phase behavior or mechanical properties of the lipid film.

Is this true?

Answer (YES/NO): NO